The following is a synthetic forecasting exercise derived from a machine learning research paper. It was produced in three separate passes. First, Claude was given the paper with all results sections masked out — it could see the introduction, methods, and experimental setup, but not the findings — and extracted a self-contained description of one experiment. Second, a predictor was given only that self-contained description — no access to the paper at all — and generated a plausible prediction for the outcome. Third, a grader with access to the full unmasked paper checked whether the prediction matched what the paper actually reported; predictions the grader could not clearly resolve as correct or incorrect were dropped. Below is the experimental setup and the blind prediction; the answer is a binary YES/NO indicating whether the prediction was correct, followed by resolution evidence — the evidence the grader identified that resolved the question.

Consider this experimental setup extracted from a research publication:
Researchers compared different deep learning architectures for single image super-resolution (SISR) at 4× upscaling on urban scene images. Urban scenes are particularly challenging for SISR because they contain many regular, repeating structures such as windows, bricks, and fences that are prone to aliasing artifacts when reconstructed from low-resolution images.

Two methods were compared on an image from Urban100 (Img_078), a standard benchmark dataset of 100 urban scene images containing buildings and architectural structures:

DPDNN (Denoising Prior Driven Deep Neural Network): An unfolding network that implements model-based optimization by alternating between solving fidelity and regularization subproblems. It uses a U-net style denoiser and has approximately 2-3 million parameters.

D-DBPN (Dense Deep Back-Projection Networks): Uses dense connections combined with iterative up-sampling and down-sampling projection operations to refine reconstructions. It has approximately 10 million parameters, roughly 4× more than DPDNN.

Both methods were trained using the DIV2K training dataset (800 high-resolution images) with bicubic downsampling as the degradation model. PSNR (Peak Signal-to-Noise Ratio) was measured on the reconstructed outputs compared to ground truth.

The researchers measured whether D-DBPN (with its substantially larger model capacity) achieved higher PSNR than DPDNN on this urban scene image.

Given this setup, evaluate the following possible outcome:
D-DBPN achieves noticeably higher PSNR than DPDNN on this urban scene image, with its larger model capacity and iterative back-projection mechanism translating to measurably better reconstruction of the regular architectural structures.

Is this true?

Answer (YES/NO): NO